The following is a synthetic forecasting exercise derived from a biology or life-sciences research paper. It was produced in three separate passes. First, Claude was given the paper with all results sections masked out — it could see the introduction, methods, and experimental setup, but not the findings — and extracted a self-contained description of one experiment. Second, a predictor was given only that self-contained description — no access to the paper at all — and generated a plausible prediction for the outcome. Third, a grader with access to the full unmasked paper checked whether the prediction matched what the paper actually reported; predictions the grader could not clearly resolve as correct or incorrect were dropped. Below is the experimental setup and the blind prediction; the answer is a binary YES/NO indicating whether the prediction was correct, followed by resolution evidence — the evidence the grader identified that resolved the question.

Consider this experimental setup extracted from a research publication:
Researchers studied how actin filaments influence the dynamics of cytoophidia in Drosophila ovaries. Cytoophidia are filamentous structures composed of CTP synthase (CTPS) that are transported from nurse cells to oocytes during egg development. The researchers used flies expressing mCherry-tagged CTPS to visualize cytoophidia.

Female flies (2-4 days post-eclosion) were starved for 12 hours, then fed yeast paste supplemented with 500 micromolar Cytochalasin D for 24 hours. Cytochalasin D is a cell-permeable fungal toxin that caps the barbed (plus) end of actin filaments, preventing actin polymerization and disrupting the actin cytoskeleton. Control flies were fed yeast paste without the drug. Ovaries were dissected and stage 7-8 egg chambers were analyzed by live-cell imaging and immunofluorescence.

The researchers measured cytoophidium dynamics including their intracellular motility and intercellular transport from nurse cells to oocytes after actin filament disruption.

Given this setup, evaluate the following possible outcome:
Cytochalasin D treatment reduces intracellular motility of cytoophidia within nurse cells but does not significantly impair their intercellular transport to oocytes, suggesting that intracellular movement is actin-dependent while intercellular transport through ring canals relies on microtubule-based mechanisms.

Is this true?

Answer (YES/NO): NO